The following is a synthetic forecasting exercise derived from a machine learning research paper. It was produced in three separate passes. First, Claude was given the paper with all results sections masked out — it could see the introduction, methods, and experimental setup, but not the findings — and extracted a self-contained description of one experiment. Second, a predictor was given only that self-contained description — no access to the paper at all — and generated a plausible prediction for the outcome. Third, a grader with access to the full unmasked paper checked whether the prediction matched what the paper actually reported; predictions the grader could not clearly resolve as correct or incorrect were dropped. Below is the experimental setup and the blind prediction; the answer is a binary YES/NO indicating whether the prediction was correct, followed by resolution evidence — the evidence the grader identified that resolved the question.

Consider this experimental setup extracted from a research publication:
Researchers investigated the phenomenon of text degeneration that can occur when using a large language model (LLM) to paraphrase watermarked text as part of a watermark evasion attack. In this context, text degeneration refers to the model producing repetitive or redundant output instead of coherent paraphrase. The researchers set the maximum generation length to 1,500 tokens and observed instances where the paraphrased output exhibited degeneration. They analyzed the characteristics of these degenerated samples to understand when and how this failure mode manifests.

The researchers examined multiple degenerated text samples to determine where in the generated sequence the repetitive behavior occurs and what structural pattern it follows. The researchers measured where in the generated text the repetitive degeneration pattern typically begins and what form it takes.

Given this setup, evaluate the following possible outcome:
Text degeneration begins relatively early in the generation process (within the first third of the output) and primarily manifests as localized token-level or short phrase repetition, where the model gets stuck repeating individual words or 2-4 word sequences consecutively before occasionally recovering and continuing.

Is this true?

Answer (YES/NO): NO